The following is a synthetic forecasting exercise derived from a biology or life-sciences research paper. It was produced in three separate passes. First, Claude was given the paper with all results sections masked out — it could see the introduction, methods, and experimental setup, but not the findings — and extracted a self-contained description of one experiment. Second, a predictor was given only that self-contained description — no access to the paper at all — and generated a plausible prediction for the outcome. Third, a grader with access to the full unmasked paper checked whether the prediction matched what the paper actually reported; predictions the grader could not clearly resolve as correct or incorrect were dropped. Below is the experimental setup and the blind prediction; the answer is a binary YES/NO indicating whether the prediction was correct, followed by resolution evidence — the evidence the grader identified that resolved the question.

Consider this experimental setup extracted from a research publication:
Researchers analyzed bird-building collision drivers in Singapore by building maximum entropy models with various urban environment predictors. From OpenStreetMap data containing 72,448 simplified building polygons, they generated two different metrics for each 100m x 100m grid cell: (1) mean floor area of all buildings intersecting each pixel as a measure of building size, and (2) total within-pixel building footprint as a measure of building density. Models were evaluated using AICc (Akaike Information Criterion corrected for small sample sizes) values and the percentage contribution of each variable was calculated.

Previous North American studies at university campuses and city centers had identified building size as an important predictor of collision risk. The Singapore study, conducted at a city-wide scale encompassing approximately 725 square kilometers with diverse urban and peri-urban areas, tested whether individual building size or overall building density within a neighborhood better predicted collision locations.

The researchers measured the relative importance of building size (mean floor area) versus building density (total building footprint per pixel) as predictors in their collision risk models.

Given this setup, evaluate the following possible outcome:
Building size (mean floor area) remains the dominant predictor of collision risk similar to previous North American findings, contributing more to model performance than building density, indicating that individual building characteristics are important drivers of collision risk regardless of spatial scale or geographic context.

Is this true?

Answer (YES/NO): NO